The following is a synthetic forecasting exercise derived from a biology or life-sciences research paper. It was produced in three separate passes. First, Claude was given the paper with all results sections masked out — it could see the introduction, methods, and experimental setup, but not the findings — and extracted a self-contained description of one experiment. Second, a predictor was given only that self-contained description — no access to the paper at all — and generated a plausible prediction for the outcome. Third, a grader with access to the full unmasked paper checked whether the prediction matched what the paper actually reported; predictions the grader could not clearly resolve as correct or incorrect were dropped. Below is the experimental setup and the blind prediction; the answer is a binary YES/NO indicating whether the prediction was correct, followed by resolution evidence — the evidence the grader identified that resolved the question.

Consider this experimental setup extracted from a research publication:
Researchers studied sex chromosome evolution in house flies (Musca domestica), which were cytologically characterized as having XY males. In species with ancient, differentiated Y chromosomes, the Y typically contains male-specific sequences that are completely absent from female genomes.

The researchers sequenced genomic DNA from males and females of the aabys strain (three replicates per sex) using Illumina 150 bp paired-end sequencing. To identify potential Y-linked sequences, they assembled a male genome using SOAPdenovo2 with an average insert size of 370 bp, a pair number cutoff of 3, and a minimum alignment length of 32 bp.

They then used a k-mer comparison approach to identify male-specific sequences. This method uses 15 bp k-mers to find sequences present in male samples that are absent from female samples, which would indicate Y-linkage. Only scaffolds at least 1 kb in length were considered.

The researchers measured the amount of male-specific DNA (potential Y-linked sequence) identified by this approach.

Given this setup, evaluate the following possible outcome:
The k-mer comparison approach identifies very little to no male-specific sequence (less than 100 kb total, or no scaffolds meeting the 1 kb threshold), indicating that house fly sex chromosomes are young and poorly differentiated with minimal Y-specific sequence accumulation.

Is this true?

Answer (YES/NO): YES